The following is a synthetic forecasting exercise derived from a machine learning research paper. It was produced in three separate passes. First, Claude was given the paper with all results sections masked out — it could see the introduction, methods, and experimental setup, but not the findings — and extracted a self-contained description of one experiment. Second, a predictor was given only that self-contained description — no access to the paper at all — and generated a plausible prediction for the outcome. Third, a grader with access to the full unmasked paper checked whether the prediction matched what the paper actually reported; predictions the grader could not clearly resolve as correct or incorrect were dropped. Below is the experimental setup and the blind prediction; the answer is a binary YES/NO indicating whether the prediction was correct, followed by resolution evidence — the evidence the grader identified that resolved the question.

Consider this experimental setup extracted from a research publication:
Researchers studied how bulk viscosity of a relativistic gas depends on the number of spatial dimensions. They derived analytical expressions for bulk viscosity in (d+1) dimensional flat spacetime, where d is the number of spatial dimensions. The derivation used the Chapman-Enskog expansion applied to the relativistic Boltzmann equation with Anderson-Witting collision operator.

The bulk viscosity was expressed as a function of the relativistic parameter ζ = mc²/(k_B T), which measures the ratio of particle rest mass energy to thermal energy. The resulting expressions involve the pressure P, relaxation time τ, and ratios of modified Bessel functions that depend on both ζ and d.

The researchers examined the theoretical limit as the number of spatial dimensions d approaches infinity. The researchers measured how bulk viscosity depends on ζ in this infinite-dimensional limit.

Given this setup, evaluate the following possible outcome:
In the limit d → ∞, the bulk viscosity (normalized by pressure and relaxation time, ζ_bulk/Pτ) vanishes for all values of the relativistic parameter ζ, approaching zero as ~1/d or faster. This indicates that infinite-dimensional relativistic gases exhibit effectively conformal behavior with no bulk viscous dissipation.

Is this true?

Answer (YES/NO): YES